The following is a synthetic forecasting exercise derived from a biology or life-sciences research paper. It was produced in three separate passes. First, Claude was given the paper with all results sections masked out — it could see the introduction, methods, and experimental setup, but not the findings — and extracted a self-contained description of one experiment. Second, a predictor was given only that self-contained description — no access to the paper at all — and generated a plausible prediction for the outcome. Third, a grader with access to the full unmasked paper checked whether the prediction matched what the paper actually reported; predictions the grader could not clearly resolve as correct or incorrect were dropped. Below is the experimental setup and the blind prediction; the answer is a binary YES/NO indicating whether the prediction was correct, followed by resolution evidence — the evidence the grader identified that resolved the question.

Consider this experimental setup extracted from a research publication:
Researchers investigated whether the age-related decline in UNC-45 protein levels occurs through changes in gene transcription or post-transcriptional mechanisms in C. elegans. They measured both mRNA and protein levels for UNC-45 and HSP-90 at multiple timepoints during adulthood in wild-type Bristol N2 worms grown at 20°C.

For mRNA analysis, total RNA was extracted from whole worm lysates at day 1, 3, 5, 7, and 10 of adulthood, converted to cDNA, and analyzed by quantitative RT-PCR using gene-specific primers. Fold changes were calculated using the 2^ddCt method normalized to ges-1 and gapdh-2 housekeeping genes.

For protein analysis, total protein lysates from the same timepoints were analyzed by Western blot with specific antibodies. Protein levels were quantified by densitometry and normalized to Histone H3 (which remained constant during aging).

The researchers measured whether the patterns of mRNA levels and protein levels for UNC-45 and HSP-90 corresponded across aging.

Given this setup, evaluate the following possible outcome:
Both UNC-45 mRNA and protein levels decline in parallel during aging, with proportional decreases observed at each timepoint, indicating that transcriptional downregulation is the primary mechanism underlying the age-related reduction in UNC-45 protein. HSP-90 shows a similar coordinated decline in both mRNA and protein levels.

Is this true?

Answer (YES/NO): NO